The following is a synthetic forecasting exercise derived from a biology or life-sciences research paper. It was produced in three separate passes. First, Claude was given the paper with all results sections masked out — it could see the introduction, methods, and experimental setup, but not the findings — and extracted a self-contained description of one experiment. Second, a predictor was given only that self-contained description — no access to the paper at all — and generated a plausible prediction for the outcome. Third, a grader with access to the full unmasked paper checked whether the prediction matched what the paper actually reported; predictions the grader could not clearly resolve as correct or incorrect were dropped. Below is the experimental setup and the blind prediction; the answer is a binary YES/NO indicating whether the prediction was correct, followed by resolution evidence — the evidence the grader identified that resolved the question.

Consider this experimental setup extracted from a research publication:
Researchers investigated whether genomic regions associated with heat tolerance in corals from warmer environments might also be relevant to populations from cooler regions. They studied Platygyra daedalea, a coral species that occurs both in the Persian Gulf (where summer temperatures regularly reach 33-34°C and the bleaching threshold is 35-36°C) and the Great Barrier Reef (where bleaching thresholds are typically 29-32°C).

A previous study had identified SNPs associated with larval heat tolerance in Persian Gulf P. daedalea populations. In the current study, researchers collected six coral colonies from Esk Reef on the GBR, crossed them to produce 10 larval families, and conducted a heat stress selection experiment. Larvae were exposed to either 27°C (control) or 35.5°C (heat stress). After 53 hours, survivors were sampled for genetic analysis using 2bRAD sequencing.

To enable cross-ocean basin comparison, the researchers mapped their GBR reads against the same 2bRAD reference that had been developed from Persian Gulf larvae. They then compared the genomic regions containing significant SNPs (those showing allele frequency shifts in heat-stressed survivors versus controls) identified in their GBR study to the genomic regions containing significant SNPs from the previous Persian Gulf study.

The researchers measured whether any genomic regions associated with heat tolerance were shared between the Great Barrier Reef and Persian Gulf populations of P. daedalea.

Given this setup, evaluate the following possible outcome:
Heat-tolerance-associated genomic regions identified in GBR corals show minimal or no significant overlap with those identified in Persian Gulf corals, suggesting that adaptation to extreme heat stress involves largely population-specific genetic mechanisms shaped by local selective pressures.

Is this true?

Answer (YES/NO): YES